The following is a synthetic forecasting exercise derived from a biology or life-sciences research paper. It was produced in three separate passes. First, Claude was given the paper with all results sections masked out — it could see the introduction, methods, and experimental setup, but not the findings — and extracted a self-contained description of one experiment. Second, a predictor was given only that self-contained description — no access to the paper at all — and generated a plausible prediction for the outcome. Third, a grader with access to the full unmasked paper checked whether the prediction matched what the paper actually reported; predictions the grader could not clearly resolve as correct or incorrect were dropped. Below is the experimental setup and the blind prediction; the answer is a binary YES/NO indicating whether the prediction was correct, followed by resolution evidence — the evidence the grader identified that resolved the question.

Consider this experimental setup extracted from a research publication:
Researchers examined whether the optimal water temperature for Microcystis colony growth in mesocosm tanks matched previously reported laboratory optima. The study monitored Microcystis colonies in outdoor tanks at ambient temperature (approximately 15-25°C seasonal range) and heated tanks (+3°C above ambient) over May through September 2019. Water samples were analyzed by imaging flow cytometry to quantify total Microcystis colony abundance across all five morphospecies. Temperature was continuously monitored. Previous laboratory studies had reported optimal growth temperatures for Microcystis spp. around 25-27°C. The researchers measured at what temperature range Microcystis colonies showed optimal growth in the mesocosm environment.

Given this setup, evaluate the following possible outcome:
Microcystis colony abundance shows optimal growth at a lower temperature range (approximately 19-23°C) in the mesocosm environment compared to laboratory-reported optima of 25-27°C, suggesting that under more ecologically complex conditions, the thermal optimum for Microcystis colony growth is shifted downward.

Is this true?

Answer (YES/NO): NO